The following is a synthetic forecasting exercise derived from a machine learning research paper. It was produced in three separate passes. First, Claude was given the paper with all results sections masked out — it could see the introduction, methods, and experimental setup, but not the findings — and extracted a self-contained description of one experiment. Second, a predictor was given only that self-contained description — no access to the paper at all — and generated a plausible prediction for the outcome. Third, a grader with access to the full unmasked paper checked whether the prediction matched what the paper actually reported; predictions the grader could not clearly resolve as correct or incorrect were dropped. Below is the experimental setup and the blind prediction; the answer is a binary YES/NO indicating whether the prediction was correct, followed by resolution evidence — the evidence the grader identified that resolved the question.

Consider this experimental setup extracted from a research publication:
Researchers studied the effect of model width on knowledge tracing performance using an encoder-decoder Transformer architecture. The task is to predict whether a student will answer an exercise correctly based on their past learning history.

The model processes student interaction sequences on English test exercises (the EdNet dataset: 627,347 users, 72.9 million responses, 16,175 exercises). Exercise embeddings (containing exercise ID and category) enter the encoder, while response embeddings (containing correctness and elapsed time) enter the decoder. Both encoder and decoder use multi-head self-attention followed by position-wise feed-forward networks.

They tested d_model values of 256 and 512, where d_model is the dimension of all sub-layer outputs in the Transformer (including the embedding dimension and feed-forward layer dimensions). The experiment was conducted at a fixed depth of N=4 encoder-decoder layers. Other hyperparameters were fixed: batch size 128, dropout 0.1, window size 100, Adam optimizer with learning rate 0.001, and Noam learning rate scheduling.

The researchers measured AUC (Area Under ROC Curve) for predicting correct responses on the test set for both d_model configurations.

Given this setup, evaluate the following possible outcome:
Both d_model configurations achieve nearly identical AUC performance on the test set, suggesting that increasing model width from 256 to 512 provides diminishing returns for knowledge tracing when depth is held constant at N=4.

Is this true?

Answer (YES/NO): YES